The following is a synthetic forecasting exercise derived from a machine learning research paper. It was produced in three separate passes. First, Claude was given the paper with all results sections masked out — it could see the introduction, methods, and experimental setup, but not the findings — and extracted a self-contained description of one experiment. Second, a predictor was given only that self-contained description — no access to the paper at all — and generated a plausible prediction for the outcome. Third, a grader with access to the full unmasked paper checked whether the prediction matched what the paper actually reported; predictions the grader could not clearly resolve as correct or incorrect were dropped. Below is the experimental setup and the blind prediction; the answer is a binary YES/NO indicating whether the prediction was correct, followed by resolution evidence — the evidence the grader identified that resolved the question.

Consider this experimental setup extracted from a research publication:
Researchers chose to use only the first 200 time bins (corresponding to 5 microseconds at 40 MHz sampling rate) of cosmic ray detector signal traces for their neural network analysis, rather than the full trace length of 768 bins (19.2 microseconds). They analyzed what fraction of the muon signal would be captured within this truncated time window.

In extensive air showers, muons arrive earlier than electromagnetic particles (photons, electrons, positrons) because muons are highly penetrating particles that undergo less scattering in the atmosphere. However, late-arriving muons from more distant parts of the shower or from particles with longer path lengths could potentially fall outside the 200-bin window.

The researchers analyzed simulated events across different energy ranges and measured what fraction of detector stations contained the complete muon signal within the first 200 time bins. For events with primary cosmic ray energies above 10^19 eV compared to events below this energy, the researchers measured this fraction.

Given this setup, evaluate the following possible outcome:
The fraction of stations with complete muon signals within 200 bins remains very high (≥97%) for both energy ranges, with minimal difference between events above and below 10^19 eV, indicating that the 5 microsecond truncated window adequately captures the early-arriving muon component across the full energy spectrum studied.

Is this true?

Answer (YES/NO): NO